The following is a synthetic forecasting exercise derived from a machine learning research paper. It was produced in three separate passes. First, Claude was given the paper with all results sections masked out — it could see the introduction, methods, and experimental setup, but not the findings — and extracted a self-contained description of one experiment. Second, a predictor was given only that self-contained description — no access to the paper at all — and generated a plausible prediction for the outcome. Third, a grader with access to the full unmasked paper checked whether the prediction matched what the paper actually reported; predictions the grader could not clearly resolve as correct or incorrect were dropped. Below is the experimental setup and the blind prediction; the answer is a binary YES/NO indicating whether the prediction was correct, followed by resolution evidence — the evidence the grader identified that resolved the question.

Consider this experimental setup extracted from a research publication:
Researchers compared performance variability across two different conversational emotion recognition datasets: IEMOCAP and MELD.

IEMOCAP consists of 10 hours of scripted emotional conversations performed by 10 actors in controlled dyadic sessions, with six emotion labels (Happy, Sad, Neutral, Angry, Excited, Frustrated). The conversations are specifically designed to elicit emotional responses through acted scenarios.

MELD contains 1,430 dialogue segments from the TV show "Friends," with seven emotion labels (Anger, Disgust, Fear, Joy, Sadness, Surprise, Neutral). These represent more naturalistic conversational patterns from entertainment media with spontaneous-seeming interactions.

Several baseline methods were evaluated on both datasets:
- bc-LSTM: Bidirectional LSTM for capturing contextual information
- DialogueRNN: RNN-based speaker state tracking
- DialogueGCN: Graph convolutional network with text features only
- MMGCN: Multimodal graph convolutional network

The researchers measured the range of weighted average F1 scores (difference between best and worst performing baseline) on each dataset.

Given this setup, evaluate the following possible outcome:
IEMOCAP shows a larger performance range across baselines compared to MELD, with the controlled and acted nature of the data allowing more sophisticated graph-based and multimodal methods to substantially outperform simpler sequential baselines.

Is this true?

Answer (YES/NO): YES